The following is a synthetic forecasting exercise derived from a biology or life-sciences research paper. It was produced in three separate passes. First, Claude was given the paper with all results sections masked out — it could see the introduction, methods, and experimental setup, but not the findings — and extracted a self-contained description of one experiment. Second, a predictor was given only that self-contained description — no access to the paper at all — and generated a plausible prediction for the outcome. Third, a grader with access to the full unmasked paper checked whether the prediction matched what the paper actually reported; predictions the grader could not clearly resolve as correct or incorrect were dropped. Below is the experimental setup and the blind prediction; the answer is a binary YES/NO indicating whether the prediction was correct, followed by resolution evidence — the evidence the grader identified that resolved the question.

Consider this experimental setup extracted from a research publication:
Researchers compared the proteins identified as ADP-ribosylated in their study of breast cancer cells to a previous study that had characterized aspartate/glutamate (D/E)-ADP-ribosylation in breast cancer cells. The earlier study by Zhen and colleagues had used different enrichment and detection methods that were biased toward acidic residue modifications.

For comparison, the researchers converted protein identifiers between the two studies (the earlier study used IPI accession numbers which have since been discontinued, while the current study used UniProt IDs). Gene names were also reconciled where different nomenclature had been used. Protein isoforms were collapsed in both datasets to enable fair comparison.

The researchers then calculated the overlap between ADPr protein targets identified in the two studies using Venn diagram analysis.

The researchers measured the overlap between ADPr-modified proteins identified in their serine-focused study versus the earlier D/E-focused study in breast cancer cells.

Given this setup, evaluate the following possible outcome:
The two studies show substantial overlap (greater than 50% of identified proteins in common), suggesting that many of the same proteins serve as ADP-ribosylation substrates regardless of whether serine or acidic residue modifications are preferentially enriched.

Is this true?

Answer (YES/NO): YES